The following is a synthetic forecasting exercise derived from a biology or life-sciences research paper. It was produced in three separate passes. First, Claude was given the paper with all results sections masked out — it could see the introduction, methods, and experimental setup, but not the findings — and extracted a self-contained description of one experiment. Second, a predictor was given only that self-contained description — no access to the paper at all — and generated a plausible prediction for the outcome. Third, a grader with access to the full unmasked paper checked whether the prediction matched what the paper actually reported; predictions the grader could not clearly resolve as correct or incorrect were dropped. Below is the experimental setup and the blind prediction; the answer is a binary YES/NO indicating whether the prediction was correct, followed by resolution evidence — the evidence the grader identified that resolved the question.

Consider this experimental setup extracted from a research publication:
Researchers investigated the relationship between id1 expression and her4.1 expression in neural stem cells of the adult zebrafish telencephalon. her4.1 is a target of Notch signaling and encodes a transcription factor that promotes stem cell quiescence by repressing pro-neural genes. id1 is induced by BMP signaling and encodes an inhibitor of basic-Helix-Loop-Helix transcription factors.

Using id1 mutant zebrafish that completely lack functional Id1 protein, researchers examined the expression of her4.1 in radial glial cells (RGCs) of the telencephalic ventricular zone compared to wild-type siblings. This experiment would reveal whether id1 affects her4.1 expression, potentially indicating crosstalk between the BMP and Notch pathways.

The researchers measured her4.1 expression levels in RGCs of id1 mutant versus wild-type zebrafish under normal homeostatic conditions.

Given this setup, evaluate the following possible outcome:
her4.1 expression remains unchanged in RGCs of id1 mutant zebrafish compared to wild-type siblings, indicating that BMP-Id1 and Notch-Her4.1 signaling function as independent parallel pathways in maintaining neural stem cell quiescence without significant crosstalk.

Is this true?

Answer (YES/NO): NO